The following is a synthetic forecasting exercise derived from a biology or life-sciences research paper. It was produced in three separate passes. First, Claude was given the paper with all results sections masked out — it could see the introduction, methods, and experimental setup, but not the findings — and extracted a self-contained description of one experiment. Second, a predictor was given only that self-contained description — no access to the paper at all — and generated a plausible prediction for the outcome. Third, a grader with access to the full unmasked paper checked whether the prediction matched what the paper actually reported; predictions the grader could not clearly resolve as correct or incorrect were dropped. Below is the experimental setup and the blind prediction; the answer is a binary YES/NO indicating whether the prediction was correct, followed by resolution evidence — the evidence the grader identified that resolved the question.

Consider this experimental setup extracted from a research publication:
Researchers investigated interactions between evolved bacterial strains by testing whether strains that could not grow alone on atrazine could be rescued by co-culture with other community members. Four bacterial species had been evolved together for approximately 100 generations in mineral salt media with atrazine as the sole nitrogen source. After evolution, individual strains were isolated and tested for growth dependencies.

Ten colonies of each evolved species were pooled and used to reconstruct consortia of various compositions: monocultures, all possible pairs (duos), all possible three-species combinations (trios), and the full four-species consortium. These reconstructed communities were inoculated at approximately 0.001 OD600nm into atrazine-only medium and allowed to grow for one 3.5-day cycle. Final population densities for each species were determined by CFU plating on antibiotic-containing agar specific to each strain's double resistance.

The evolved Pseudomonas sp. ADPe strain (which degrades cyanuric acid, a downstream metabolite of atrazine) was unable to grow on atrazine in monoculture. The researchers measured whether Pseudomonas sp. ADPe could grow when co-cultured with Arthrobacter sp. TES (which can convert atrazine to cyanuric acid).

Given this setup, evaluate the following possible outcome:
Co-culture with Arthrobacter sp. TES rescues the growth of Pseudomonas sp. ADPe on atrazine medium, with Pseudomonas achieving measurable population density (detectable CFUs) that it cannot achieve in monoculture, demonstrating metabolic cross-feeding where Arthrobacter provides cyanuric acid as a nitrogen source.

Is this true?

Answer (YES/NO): YES